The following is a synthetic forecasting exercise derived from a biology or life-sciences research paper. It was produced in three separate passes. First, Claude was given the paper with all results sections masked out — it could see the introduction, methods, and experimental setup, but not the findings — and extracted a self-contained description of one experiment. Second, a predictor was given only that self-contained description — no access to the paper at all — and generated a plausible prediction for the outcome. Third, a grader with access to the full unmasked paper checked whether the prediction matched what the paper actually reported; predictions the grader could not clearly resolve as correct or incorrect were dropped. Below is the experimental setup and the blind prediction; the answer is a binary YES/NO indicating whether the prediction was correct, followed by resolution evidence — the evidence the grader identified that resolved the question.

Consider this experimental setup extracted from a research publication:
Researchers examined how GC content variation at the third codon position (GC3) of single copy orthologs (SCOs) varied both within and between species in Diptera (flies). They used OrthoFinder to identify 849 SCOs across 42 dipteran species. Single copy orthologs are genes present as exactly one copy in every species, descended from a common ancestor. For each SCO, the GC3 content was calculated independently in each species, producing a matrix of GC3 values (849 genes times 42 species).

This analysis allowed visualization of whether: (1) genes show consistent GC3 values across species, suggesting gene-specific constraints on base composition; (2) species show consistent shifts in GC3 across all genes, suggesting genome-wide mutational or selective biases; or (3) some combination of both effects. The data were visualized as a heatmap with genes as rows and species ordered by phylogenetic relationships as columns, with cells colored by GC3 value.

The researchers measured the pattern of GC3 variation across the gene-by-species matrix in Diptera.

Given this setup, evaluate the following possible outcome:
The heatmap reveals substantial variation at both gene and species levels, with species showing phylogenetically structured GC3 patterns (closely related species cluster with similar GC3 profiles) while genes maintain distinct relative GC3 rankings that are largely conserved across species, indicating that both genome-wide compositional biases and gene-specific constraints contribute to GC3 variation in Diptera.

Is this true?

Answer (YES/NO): NO